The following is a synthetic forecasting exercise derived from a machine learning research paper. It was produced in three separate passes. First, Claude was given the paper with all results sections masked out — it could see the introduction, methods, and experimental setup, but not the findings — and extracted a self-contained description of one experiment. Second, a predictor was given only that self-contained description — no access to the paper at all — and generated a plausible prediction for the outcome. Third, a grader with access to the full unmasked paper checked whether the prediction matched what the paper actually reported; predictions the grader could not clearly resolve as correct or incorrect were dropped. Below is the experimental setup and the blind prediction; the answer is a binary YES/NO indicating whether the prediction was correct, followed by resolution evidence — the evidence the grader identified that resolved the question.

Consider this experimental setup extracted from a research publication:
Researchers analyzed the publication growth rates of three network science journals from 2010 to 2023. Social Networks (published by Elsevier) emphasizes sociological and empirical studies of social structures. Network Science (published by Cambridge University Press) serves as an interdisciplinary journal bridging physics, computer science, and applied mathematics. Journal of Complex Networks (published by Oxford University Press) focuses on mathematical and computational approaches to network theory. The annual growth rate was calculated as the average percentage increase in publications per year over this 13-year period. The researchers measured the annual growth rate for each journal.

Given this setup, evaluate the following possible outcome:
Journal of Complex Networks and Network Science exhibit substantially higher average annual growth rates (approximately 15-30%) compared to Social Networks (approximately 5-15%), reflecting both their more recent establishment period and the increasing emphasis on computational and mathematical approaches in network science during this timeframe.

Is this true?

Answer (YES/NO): NO